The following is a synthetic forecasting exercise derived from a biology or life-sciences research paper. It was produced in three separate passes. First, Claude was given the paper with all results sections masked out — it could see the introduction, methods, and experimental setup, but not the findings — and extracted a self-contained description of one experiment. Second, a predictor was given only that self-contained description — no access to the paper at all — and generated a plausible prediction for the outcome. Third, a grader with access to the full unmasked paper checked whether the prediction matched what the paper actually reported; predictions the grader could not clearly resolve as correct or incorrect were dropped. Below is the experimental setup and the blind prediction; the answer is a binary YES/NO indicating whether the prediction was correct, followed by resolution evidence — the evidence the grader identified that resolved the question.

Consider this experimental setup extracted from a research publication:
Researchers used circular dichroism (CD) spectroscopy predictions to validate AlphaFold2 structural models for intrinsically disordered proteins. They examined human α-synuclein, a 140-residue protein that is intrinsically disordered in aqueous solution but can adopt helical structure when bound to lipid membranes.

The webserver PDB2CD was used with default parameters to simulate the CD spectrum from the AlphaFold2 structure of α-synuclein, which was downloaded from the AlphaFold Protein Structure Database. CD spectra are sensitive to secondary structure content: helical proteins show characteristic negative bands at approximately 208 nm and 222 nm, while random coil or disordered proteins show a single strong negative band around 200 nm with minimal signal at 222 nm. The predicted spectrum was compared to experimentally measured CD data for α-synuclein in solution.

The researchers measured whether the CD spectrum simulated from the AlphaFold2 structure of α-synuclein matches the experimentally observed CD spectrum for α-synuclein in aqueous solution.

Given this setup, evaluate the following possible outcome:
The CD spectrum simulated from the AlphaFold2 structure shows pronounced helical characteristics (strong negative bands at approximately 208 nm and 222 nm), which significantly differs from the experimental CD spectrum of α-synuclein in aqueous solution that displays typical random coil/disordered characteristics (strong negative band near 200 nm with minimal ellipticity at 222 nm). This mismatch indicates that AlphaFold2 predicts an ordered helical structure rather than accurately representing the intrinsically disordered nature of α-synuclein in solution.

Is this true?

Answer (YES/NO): YES